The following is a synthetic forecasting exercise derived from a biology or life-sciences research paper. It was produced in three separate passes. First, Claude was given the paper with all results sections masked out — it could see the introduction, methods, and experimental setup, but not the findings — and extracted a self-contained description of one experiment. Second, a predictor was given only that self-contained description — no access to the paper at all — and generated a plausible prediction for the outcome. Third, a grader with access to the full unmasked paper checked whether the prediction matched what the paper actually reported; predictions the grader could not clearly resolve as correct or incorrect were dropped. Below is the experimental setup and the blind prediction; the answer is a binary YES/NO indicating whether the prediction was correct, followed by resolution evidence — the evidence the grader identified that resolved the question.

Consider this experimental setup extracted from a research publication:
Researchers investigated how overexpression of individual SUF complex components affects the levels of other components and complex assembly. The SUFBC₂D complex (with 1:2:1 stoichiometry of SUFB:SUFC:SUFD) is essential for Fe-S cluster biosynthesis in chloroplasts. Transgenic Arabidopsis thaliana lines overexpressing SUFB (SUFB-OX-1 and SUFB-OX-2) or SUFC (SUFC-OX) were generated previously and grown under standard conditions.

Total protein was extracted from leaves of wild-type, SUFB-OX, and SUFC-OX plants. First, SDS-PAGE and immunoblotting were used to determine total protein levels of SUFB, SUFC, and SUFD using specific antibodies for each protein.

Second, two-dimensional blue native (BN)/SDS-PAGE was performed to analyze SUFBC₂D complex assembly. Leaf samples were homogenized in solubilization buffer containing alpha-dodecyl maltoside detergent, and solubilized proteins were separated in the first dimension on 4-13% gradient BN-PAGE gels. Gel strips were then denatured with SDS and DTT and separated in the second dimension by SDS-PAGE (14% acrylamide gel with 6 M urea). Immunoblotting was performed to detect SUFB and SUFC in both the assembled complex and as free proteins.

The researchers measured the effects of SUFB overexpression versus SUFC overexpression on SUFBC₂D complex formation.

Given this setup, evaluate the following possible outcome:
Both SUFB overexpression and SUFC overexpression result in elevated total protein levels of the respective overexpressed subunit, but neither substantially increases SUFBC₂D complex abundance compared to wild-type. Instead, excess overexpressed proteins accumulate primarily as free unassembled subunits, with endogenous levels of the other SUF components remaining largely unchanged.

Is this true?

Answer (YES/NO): NO